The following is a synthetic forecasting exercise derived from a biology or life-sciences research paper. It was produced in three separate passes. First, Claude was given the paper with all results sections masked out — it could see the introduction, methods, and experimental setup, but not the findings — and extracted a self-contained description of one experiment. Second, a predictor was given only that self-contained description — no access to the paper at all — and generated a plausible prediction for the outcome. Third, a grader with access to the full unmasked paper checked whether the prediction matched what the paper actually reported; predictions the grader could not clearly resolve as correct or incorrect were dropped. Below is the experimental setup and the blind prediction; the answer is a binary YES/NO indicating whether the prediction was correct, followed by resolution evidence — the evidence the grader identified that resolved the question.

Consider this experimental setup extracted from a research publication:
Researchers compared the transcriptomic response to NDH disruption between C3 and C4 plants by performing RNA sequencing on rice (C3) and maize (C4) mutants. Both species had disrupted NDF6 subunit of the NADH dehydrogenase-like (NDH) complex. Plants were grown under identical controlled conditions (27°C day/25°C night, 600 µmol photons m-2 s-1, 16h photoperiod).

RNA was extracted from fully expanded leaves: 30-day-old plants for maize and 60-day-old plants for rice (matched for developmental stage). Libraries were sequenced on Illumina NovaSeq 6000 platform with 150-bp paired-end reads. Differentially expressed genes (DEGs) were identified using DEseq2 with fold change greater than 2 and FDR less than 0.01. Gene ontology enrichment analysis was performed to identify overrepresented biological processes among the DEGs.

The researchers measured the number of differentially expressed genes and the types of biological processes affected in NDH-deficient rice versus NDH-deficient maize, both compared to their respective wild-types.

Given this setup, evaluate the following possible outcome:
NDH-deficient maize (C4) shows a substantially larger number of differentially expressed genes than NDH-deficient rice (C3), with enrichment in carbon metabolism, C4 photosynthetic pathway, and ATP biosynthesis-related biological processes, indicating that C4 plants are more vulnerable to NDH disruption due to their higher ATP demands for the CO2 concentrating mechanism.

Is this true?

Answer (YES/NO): NO